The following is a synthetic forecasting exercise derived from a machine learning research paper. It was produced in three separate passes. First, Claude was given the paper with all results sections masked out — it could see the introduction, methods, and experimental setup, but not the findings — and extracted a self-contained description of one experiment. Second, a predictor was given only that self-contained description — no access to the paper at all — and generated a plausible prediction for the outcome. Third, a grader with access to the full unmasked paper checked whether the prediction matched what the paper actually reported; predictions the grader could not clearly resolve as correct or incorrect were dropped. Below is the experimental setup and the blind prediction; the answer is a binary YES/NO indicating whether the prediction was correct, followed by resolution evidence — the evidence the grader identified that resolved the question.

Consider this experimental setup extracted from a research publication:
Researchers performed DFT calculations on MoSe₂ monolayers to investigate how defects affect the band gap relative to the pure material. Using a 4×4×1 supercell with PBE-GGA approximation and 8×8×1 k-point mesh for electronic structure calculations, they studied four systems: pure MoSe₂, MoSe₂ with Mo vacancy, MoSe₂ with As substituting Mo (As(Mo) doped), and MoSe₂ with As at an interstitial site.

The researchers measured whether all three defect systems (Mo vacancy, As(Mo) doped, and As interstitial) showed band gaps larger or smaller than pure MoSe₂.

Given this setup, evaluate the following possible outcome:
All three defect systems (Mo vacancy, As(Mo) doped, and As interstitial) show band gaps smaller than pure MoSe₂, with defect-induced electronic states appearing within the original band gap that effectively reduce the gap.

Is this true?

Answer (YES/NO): NO